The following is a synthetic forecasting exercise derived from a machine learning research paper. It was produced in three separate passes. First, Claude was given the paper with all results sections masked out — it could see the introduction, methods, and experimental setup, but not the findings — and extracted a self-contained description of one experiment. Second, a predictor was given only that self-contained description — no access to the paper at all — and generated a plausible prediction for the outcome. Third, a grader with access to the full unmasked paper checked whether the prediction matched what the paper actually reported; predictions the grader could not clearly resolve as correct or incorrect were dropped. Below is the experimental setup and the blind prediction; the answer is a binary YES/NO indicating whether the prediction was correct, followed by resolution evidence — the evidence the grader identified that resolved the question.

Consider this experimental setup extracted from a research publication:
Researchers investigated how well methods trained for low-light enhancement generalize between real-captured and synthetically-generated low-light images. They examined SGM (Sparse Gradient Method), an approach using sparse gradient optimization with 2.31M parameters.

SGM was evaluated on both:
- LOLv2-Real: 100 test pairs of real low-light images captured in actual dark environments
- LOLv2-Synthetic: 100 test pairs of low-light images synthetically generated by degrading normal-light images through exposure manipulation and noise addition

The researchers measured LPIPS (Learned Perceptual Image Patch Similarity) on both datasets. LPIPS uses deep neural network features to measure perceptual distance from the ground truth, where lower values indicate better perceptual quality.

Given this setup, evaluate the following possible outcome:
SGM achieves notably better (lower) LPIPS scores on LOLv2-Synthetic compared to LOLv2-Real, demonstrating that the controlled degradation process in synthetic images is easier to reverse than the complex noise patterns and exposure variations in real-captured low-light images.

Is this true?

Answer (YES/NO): NO